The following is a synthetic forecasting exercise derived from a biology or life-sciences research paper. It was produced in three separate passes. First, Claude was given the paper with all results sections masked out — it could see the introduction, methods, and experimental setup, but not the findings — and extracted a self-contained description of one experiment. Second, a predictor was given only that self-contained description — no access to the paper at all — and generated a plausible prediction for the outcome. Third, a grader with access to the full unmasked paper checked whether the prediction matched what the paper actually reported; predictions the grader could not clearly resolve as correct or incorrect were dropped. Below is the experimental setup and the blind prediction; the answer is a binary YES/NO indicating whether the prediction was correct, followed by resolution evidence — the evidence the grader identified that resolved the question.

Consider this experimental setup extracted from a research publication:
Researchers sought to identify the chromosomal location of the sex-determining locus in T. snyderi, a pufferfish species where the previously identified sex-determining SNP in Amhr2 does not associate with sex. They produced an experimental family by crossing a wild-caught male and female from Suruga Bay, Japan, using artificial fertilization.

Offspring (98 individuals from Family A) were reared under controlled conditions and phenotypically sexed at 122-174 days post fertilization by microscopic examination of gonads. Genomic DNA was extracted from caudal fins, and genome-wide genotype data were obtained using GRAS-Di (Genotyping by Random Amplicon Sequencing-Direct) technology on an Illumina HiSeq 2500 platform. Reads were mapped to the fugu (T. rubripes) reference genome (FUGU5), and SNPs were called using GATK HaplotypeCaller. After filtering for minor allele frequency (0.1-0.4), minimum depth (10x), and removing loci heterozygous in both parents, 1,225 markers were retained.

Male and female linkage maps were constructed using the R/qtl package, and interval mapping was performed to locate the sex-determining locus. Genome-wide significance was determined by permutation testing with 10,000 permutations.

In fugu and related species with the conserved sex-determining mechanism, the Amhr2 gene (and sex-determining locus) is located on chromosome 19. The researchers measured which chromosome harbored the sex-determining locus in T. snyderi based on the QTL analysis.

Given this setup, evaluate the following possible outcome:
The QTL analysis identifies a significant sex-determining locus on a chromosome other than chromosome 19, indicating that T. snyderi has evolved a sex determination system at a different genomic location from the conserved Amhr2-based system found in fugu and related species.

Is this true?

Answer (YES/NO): YES